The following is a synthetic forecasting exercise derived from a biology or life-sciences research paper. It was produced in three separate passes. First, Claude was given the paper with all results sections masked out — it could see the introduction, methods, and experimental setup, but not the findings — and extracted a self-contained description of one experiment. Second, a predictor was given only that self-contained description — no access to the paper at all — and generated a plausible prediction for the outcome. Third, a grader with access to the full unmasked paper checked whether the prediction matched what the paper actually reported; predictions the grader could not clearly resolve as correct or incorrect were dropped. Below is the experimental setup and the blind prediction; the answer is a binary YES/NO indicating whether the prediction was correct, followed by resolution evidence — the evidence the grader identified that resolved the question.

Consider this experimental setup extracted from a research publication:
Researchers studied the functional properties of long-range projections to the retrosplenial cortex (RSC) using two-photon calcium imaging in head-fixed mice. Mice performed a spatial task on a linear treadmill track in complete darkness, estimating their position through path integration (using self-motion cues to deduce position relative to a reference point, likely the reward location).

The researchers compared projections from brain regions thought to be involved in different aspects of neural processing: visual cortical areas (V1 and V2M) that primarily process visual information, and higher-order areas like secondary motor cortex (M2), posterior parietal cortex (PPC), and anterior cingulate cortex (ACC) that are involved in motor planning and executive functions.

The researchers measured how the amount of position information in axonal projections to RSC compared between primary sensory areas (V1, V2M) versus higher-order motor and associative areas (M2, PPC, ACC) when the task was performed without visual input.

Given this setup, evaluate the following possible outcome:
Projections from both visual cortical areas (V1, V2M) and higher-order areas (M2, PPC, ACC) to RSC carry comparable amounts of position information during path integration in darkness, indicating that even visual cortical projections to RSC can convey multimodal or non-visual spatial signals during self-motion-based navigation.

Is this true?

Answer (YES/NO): NO